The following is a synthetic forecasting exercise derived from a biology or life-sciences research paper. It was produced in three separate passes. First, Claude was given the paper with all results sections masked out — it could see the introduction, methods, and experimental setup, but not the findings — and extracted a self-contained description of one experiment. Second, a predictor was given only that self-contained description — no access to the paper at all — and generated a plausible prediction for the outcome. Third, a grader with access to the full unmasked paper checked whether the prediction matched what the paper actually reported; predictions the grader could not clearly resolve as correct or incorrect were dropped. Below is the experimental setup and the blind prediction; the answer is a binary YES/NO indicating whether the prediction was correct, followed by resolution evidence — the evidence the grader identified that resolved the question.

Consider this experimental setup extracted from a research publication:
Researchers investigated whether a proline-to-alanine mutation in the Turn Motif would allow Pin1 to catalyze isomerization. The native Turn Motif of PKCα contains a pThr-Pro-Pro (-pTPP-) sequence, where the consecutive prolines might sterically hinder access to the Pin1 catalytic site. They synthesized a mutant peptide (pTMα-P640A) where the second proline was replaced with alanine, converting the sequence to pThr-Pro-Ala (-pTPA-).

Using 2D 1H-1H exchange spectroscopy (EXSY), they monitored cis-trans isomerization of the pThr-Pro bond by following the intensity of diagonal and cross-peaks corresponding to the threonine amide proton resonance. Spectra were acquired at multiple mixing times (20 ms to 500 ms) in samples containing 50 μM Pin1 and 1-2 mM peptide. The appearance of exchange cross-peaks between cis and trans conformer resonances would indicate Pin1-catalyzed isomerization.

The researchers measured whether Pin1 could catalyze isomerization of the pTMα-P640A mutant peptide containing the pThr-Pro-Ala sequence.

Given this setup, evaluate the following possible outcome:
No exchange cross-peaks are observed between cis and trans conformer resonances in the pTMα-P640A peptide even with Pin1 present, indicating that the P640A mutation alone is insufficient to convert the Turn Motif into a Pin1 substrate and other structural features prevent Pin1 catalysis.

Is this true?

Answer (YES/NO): NO